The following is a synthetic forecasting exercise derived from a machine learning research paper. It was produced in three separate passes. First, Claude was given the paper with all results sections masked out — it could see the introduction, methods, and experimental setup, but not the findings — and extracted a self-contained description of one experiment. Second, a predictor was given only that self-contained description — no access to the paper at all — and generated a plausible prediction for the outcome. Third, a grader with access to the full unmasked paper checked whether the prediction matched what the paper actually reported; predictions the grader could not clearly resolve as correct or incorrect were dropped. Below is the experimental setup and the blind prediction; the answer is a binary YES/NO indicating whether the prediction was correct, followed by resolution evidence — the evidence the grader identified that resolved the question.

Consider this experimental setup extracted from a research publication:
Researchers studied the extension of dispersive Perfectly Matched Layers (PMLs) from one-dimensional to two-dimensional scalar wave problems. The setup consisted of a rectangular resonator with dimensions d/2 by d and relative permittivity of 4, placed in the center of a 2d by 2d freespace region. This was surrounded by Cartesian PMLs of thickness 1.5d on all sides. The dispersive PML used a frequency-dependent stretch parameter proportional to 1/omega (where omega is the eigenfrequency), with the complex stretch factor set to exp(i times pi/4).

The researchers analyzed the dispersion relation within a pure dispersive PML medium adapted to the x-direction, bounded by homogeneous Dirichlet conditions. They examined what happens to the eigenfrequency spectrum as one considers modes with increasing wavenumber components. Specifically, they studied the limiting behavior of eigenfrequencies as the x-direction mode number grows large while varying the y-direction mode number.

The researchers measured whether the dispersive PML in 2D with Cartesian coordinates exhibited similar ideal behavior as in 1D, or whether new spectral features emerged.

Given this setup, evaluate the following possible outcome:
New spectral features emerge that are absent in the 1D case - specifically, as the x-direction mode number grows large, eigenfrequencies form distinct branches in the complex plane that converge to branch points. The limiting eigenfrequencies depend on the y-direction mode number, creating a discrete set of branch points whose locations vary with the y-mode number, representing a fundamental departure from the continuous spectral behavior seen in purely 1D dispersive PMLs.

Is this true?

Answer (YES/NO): NO